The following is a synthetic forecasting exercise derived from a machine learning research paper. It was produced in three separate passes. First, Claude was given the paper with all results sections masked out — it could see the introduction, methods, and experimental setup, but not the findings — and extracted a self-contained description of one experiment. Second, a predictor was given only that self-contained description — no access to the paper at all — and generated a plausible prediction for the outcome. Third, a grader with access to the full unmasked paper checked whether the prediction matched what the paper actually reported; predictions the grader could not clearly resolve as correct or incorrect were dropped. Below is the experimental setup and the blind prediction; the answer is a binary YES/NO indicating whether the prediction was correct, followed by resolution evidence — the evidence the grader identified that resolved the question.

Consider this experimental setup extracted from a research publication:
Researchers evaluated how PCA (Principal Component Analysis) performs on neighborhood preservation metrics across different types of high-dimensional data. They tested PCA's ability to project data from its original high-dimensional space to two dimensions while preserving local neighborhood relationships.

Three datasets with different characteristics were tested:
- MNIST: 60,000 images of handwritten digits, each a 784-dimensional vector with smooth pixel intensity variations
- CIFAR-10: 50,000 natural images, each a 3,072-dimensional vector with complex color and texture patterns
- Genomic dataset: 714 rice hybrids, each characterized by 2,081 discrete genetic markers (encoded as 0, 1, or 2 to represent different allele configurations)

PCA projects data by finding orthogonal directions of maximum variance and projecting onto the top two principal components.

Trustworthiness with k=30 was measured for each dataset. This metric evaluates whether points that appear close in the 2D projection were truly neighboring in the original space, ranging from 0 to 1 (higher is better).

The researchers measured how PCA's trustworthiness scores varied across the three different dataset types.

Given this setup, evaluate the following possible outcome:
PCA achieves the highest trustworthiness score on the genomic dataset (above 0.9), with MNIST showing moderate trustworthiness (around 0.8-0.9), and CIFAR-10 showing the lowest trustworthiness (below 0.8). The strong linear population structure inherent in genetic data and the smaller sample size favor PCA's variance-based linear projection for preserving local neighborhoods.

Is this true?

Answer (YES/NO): NO